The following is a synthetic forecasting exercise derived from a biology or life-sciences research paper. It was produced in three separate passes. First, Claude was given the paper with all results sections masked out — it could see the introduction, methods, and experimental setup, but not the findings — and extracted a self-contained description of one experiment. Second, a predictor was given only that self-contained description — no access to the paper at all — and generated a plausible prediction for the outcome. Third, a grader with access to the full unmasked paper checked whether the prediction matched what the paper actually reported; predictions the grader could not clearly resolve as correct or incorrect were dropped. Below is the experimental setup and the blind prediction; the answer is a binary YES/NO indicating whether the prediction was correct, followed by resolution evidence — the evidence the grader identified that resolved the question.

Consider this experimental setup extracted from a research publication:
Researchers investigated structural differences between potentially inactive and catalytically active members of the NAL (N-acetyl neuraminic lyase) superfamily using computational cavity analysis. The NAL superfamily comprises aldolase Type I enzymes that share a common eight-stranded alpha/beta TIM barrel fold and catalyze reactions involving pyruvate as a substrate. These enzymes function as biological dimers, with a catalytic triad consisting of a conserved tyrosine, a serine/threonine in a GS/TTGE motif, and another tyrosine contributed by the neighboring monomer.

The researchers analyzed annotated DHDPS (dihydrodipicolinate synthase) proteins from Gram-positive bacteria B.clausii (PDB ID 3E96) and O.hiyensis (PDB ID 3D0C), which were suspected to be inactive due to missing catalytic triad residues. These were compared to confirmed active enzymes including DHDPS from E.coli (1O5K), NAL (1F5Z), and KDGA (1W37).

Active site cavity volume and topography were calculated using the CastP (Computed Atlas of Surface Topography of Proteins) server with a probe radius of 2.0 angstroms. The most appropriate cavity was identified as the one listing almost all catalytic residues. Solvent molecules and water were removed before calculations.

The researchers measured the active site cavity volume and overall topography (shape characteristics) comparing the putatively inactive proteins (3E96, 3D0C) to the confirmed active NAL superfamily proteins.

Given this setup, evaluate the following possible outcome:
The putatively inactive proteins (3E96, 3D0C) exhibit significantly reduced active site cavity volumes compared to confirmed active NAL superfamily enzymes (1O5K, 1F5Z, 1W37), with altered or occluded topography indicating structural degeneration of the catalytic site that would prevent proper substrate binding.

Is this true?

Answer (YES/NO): NO